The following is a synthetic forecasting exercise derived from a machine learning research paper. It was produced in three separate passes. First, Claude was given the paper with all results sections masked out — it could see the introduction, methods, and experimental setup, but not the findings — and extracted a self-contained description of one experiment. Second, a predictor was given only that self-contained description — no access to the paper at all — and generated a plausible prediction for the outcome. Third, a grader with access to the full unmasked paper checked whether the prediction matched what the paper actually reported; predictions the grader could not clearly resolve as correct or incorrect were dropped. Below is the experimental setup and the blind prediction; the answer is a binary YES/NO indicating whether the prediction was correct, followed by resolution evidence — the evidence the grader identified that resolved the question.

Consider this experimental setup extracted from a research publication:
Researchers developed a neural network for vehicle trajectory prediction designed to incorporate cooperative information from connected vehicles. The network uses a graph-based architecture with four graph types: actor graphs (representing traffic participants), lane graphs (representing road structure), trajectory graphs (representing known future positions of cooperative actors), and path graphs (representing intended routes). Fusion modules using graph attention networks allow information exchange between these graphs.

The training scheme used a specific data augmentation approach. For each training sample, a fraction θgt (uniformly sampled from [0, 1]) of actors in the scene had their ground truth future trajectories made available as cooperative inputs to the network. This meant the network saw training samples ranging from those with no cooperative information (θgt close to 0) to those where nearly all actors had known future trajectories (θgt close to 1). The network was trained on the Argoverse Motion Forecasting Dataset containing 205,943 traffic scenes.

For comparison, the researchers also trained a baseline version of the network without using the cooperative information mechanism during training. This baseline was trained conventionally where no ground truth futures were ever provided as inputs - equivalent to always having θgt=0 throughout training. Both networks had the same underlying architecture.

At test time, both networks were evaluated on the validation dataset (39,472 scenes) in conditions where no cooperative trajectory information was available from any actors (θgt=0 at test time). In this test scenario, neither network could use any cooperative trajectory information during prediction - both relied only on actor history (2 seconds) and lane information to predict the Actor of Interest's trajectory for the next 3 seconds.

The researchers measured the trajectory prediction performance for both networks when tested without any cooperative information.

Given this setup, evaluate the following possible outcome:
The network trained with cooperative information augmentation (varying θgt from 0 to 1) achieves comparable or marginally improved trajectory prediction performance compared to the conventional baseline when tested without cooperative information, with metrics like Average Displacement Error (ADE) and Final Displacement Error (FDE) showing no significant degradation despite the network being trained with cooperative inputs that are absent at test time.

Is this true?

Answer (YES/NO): YES